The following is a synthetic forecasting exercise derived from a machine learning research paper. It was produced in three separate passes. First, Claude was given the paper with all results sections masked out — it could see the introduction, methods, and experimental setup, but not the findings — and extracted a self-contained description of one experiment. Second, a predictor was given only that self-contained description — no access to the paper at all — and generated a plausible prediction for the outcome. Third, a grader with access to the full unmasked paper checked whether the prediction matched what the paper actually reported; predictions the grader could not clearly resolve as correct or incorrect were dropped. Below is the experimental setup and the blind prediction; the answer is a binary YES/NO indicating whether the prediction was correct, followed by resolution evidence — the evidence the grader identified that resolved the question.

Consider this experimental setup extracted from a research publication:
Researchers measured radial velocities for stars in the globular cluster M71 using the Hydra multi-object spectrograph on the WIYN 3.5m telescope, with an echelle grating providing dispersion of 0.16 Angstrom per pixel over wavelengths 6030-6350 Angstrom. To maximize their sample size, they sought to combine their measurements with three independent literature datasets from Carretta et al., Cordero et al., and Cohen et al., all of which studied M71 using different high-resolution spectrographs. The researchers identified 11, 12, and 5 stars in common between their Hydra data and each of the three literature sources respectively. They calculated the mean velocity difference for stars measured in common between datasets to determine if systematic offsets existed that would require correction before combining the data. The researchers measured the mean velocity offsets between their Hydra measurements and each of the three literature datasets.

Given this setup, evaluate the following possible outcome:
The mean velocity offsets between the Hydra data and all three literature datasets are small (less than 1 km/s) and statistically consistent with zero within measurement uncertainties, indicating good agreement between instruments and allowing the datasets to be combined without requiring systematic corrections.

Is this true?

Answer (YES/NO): YES